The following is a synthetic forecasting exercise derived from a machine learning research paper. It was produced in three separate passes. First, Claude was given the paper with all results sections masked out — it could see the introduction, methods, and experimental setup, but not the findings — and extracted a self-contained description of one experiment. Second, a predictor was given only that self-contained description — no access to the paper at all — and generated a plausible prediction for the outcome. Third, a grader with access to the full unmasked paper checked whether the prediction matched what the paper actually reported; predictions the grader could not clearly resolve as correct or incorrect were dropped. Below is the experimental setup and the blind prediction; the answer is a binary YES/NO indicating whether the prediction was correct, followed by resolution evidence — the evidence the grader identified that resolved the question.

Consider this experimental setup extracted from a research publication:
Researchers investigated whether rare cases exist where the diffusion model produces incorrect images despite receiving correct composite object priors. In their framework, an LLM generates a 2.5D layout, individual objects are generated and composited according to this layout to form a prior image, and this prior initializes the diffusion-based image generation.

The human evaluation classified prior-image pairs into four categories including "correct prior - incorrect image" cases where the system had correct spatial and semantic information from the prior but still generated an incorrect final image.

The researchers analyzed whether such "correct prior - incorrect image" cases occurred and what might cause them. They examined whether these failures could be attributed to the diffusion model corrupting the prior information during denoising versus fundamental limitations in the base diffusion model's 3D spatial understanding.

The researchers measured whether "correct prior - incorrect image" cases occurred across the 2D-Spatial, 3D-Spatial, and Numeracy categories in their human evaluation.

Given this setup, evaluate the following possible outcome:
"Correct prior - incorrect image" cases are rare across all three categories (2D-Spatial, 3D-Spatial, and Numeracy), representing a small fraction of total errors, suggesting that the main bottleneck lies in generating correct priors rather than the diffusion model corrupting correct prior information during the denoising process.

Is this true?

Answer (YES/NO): NO